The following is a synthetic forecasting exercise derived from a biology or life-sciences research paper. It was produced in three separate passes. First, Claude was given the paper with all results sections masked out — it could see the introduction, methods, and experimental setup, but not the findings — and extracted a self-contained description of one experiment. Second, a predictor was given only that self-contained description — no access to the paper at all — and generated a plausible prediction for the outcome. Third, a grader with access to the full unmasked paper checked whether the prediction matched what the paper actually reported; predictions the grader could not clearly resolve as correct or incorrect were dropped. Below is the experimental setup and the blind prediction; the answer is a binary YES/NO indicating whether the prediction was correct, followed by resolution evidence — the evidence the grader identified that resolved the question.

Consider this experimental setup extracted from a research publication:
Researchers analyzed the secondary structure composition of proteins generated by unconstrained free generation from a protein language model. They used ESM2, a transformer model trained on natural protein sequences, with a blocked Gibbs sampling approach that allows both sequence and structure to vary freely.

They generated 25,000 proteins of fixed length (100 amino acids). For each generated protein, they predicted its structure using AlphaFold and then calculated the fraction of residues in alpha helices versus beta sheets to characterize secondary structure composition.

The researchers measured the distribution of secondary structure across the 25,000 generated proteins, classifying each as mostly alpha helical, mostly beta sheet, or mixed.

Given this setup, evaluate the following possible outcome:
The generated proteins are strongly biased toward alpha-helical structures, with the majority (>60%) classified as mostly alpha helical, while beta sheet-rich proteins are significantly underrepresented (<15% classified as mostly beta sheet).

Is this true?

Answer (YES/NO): NO